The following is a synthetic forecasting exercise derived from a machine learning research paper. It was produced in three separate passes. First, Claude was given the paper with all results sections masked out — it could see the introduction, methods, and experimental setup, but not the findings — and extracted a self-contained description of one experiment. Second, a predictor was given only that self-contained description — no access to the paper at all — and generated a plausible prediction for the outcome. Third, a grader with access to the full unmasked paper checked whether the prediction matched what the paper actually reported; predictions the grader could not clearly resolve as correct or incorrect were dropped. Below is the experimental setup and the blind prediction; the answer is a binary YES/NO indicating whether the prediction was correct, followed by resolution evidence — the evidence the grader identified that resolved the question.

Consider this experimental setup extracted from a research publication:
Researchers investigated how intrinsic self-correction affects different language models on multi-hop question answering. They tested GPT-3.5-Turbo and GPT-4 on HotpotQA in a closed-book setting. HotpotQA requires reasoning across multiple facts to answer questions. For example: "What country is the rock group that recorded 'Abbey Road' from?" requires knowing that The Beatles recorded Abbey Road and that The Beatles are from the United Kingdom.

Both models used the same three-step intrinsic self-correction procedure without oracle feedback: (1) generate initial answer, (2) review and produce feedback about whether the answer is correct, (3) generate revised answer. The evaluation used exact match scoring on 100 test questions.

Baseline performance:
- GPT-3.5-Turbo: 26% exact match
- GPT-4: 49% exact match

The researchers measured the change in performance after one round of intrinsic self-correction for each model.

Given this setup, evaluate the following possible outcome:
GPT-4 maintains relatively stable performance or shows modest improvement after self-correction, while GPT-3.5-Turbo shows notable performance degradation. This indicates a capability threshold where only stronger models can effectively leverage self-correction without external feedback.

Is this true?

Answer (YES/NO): NO